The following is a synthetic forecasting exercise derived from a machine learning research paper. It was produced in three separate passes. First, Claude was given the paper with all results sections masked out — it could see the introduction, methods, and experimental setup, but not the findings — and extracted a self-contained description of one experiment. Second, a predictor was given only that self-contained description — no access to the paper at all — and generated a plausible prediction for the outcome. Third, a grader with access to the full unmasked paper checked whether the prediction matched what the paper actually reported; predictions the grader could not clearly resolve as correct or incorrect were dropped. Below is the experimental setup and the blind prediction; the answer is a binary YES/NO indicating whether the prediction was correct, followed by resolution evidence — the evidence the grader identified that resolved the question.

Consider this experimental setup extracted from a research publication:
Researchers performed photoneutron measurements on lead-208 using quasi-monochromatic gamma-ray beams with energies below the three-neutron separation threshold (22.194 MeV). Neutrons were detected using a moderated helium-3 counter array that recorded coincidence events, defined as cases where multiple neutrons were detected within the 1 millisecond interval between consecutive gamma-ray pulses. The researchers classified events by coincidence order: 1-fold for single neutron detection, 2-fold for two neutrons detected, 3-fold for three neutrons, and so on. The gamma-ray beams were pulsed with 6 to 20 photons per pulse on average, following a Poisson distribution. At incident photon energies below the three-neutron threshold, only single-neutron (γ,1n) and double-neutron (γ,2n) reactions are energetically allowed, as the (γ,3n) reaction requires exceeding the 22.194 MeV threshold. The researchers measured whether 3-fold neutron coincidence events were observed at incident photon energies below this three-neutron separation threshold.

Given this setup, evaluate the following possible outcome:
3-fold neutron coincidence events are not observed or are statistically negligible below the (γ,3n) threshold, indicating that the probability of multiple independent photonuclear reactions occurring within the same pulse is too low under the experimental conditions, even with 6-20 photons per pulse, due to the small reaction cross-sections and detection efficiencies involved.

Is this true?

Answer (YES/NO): NO